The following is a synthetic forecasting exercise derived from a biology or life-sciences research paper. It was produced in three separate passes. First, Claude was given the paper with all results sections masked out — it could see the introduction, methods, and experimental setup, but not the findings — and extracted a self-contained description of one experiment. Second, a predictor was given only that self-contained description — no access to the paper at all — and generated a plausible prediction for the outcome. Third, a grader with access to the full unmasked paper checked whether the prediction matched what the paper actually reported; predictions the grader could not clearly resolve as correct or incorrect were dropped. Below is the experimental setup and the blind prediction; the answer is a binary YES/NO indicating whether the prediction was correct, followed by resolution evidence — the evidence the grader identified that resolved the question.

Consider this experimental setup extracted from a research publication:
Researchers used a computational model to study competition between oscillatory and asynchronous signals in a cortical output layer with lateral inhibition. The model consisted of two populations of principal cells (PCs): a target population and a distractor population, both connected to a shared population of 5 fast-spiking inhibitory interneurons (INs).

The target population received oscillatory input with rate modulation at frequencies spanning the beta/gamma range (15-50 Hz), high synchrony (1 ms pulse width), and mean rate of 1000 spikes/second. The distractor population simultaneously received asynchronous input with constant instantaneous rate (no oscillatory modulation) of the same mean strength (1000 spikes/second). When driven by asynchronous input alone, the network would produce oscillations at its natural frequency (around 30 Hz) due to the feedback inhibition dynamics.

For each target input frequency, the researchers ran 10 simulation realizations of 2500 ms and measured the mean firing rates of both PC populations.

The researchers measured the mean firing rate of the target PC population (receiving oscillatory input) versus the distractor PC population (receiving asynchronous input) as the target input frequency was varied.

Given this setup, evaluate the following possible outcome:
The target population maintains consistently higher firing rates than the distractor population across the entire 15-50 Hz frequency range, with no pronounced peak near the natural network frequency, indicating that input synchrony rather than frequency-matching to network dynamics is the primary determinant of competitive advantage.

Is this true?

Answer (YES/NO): NO